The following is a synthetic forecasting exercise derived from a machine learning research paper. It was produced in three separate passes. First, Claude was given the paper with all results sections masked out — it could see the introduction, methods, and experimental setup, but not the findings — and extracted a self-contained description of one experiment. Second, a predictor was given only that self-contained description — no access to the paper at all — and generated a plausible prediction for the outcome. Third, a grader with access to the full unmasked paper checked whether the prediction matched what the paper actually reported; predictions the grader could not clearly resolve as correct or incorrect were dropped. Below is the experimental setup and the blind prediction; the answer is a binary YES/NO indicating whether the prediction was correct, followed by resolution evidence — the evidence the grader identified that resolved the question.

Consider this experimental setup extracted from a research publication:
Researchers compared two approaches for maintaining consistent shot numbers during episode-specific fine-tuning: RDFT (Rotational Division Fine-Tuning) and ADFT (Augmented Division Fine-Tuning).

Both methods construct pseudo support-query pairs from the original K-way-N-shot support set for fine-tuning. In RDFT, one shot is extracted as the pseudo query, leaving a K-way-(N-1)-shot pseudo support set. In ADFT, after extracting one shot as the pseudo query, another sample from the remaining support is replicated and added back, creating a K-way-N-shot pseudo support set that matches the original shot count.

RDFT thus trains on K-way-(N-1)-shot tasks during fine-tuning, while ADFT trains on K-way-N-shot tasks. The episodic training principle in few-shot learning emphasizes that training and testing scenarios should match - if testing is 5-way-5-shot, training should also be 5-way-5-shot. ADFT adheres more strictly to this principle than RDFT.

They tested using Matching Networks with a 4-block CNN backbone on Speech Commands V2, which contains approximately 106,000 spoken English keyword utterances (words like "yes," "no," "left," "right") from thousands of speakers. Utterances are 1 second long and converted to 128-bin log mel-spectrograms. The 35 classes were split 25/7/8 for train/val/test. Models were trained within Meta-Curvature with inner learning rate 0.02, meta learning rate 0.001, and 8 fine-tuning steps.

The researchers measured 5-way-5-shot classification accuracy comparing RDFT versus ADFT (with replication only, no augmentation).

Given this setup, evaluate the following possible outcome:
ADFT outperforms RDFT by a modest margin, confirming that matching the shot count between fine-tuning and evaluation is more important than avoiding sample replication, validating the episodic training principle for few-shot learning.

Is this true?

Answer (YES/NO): YES